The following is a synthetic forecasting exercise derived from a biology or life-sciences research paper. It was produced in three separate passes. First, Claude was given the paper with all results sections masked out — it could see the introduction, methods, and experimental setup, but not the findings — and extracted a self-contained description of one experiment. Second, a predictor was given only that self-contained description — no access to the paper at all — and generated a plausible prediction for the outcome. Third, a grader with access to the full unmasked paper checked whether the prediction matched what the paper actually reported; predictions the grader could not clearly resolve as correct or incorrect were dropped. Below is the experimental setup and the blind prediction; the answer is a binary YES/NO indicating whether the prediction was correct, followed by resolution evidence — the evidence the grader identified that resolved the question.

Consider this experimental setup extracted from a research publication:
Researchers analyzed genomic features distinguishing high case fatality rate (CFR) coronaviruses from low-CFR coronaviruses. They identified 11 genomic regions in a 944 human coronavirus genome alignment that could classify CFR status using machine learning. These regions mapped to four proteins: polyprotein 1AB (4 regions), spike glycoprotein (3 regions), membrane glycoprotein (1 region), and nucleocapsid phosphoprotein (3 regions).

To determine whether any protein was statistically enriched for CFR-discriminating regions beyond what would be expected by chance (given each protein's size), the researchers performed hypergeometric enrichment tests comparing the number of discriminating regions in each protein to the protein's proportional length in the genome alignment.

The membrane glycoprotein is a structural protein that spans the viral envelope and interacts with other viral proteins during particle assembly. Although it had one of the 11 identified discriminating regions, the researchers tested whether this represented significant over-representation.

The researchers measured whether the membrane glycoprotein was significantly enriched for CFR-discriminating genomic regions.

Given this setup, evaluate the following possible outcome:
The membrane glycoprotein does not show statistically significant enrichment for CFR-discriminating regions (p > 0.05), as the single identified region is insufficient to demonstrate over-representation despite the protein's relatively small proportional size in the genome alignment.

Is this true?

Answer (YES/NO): YES